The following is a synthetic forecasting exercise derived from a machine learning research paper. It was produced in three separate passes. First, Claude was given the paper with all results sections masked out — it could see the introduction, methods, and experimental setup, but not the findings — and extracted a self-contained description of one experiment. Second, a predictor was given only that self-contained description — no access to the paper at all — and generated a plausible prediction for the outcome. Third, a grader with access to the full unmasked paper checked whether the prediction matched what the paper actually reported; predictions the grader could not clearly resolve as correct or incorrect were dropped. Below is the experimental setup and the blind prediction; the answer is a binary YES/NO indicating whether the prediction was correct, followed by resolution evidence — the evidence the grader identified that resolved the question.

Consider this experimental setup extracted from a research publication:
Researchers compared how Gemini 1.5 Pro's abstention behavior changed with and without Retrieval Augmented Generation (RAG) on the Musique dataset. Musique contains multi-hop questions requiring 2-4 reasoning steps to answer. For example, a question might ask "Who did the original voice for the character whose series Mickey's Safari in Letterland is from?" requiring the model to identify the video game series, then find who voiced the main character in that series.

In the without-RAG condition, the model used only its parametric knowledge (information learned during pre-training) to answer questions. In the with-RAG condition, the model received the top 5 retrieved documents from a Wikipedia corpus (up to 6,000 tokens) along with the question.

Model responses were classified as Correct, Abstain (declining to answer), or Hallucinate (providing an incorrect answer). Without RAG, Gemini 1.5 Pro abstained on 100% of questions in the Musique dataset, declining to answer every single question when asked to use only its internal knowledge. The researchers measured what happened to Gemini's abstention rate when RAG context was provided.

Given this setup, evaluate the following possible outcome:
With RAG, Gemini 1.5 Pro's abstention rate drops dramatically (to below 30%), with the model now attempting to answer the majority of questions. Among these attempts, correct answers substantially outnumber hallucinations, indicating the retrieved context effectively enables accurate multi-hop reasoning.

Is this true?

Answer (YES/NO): YES